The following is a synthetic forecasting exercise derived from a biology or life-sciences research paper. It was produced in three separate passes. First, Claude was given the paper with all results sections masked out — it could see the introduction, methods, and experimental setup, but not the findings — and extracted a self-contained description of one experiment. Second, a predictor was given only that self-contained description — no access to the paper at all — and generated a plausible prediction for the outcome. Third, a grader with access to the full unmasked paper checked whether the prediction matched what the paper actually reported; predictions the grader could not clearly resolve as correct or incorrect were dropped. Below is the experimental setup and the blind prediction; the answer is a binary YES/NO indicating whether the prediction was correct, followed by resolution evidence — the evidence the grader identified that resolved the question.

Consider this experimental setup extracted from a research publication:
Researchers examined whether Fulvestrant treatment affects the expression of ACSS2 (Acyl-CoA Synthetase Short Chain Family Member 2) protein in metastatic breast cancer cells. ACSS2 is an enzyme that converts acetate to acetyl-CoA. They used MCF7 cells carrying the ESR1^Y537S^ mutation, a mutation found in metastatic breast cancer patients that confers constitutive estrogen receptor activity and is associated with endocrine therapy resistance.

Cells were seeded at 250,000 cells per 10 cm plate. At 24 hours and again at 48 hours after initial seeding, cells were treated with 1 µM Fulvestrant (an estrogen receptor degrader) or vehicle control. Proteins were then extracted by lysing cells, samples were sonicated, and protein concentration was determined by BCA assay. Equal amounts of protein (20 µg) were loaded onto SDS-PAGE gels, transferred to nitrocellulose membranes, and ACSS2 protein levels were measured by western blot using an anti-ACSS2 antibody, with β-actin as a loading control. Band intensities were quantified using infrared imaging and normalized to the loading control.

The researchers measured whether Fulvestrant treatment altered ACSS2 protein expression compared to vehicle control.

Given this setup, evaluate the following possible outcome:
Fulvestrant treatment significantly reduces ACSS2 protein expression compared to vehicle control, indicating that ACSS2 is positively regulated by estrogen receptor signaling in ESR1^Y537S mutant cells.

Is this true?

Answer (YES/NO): NO